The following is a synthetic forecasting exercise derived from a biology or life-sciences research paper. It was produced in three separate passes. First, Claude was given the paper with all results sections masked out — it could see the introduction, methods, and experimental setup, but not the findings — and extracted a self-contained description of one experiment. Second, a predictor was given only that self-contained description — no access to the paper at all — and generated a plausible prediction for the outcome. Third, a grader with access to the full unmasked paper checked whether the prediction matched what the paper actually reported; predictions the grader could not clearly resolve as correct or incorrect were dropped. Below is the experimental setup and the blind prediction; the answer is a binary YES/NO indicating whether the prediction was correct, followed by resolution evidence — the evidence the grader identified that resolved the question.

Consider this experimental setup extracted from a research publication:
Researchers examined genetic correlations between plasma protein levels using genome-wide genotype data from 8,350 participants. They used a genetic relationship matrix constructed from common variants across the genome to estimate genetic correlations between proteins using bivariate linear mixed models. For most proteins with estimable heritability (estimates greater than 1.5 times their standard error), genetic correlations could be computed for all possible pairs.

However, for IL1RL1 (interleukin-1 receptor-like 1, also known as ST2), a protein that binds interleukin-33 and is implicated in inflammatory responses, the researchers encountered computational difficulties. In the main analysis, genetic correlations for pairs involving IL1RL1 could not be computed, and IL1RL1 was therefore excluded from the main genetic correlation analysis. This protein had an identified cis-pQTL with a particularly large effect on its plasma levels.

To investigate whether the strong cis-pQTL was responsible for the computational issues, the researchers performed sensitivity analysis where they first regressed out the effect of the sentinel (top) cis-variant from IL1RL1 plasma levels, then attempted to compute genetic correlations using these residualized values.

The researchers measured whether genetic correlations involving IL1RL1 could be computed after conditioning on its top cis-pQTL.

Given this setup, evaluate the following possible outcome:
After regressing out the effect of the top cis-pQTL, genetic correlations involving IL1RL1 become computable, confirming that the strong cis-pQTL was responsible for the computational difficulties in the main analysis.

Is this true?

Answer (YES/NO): YES